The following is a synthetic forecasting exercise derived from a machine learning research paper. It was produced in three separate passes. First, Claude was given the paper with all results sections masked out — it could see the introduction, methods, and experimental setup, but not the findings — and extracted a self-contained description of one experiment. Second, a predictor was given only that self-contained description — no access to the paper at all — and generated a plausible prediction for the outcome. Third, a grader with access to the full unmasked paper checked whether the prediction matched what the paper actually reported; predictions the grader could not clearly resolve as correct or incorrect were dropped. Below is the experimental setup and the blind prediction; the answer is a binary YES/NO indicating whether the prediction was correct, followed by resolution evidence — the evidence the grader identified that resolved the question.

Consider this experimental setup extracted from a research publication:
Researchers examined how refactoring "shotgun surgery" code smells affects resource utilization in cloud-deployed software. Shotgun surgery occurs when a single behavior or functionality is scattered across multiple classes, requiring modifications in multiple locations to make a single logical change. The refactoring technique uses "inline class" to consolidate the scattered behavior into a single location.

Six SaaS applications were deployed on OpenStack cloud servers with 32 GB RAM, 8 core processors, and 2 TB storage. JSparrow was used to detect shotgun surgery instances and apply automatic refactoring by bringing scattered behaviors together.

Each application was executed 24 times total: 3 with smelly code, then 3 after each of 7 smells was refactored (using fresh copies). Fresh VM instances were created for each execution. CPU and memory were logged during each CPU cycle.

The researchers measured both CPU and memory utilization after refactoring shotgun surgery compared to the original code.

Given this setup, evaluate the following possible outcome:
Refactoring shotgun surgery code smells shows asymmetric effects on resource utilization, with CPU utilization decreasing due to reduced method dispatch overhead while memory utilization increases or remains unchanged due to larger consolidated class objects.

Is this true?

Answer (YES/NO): NO